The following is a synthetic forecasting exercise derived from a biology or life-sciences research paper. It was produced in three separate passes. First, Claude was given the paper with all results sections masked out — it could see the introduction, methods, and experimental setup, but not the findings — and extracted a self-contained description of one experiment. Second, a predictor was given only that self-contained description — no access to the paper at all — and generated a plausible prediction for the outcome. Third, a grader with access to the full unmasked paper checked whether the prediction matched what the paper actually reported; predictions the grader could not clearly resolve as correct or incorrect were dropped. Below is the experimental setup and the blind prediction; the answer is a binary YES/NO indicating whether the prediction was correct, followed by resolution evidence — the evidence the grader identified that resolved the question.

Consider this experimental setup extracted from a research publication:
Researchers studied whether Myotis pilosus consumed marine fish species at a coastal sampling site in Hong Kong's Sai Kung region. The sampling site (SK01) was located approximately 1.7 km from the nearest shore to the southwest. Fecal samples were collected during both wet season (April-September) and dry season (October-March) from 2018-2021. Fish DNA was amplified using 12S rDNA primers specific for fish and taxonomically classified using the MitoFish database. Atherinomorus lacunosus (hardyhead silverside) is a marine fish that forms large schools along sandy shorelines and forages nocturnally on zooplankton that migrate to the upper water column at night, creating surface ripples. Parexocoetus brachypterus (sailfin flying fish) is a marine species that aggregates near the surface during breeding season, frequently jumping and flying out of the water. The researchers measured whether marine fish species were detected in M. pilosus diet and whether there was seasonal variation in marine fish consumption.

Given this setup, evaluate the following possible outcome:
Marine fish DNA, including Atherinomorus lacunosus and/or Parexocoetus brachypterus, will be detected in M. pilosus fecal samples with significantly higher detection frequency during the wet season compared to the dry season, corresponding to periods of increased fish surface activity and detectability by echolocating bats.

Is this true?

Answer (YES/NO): YES